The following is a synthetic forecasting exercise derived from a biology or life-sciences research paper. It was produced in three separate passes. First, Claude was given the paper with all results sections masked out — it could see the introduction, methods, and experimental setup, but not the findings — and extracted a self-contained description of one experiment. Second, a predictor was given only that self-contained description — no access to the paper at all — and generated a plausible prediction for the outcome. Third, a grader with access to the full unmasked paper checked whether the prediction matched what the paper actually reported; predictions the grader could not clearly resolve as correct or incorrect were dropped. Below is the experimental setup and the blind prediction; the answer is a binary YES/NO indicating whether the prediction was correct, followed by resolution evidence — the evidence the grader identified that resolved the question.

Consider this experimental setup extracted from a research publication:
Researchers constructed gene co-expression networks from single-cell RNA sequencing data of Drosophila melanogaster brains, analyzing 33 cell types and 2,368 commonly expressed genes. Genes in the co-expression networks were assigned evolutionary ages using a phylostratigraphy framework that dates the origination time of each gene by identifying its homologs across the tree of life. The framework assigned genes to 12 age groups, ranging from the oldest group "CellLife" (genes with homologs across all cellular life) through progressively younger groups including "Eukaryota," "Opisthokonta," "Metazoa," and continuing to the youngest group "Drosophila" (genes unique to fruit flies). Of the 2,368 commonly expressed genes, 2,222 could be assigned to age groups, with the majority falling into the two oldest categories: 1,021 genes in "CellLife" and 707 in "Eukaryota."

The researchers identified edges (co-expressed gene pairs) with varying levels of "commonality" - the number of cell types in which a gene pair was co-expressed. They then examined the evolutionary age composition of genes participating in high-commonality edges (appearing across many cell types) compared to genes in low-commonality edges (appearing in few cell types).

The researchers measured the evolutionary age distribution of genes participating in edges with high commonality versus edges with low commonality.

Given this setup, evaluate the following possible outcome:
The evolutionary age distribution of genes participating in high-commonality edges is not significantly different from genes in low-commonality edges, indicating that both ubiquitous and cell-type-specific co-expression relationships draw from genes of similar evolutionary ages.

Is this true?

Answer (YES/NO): NO